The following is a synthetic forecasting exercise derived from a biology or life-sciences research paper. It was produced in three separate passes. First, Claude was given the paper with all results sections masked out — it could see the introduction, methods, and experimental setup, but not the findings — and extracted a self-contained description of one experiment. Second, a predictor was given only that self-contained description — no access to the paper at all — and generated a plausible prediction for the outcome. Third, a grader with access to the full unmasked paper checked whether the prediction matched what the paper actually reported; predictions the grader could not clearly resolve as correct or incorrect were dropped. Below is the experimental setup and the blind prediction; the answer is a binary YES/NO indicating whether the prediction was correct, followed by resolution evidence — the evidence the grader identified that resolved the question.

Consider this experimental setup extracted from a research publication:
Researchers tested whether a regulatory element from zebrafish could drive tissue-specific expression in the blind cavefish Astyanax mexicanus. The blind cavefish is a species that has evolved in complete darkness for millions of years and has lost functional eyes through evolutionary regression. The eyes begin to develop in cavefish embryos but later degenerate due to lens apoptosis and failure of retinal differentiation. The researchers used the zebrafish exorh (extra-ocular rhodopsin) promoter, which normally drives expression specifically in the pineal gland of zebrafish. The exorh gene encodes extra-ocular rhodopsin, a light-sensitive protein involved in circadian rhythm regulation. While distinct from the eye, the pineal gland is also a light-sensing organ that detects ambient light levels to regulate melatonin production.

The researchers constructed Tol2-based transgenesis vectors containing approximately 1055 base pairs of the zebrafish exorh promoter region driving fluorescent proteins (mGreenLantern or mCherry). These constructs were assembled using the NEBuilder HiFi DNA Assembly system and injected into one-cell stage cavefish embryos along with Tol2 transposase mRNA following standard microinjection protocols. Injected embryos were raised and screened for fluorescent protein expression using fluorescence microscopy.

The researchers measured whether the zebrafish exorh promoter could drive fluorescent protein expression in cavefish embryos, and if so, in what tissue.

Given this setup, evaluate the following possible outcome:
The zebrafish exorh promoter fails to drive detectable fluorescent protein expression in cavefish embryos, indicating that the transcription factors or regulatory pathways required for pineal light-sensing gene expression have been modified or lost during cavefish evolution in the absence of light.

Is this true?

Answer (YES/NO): NO